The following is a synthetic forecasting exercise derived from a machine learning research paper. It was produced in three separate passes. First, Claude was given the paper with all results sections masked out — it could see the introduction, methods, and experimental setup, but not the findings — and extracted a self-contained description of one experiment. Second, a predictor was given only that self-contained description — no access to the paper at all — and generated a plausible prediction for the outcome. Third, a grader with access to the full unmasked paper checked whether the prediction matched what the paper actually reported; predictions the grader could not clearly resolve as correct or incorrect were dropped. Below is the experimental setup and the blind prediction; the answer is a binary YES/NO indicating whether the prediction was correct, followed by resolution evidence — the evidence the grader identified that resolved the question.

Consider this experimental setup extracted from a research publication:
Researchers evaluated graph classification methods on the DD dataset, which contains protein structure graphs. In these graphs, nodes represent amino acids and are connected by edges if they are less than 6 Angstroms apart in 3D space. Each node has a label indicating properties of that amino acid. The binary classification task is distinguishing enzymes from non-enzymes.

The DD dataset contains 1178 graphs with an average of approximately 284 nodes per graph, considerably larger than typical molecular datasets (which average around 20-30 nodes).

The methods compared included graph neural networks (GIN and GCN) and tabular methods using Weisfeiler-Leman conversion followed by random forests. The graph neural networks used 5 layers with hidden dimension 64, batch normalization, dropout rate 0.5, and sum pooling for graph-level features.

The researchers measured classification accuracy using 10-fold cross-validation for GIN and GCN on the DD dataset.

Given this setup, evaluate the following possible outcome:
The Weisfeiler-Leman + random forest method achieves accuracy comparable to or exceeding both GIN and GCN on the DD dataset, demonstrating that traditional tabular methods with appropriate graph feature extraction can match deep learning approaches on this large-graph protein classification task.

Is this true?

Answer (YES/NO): YES